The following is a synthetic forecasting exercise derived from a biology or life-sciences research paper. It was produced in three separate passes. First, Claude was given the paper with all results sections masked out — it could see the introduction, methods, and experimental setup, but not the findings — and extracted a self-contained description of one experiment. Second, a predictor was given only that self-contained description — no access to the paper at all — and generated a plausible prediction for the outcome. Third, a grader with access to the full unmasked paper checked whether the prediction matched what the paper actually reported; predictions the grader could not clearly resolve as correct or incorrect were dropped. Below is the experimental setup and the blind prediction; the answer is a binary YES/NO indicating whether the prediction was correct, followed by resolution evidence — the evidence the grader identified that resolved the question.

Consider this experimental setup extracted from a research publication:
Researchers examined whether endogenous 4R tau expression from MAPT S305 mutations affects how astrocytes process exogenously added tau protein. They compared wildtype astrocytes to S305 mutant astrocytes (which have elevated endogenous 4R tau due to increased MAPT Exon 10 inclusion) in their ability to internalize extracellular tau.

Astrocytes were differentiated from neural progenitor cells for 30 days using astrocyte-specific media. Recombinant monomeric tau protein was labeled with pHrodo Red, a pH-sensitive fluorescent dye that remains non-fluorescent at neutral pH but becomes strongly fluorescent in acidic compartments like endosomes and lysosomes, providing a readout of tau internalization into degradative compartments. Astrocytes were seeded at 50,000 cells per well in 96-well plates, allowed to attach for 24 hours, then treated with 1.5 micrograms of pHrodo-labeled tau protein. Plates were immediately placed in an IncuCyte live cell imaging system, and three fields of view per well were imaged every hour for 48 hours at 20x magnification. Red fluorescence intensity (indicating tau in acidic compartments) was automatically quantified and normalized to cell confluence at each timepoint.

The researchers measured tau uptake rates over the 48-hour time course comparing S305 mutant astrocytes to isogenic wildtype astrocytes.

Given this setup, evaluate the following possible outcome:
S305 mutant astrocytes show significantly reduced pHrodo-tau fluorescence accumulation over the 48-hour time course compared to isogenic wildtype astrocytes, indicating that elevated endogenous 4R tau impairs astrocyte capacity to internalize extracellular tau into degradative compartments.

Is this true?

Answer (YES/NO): NO